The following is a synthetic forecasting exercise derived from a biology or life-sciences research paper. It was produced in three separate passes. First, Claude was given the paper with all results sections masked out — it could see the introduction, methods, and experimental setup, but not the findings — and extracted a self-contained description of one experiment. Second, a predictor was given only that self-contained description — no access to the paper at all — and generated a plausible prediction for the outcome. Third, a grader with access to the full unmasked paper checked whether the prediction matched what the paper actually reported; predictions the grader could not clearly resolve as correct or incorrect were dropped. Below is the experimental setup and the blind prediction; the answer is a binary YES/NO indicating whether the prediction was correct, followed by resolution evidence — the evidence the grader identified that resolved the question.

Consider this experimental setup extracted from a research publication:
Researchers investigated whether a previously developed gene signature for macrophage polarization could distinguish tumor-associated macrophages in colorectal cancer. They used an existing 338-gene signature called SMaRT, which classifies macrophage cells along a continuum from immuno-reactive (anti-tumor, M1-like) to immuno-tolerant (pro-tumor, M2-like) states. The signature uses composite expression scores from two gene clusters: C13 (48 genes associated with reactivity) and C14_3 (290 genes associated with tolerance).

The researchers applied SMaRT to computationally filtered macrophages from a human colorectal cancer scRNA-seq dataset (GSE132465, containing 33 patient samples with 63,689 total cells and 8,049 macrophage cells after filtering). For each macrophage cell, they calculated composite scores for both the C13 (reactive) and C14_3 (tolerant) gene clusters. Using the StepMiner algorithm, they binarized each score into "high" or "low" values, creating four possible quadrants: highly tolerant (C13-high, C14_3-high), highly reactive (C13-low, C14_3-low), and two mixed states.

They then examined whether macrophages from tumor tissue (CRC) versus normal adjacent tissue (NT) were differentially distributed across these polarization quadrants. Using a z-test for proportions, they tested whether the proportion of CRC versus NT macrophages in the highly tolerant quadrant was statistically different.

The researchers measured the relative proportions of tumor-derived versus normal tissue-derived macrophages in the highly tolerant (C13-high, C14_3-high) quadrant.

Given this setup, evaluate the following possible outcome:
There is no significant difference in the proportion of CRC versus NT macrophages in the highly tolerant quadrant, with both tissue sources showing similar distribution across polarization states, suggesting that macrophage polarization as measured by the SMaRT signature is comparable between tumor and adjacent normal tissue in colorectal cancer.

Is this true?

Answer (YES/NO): NO